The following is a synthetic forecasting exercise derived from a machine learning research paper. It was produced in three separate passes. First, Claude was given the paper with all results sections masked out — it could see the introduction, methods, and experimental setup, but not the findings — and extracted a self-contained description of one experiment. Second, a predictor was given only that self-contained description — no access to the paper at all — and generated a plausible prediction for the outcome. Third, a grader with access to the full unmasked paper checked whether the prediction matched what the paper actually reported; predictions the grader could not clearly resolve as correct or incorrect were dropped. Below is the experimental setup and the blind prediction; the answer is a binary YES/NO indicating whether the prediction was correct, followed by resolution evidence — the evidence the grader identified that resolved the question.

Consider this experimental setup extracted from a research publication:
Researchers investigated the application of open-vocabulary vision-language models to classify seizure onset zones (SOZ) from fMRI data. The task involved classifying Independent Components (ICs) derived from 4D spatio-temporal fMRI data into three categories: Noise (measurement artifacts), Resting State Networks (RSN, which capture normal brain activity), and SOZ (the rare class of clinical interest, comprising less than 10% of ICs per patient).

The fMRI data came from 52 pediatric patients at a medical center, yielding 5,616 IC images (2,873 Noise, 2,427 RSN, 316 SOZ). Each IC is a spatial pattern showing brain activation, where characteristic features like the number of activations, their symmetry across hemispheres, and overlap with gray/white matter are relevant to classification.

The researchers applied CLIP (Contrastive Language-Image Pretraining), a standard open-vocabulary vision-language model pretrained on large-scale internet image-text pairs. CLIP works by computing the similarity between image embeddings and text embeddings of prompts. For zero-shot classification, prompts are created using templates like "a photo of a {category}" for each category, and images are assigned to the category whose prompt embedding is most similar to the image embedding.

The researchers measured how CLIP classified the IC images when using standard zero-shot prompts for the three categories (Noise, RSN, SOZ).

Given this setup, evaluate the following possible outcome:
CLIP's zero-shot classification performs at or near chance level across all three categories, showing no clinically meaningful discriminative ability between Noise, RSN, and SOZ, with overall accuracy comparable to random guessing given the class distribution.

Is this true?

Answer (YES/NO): NO